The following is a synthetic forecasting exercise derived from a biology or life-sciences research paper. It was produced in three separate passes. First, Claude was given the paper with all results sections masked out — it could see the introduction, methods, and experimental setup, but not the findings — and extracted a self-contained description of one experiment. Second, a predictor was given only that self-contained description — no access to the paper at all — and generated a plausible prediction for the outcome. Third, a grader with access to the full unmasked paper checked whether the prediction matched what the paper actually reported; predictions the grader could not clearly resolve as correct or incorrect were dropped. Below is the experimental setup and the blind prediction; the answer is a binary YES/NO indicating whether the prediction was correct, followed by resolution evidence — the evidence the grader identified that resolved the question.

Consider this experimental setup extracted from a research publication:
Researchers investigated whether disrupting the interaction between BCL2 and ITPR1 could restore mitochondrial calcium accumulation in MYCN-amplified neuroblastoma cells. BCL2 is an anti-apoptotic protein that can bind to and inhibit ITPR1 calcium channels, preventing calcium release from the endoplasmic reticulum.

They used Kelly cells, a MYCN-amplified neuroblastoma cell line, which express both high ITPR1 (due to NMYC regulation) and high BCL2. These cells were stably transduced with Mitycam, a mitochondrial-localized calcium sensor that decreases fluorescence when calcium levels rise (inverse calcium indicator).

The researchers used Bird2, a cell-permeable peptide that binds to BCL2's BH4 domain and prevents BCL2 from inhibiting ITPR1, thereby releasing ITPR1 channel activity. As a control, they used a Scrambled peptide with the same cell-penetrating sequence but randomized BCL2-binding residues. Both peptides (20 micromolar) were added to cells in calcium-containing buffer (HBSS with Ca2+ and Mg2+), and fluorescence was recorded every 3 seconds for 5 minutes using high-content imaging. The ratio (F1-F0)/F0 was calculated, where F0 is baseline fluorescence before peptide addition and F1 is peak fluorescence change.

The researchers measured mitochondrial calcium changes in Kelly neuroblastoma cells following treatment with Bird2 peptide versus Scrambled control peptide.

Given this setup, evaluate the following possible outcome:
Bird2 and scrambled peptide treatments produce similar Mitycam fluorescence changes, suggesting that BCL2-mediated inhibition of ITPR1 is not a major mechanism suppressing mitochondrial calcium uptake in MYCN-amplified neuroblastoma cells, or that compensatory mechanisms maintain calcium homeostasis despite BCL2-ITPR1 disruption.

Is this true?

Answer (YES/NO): NO